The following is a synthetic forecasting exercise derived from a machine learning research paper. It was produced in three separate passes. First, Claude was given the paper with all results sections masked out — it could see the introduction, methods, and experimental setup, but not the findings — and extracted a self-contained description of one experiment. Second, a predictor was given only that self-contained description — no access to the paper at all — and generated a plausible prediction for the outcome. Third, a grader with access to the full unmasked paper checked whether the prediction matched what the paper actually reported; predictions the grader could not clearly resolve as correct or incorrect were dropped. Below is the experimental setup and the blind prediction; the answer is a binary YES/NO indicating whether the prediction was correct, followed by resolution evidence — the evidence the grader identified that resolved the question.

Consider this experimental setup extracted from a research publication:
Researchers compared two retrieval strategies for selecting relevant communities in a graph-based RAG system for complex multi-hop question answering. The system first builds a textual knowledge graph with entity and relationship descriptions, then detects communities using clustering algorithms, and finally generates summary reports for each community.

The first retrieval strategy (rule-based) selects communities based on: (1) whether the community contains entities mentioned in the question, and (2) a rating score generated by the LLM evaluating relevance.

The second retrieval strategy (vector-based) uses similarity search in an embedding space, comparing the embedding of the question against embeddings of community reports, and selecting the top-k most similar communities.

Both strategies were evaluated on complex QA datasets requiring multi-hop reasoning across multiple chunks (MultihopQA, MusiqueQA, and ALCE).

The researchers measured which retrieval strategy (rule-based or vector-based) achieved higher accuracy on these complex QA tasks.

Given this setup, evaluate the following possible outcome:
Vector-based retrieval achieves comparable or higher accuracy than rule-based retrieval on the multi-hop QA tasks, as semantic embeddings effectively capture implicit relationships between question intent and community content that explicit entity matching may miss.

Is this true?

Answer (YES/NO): YES